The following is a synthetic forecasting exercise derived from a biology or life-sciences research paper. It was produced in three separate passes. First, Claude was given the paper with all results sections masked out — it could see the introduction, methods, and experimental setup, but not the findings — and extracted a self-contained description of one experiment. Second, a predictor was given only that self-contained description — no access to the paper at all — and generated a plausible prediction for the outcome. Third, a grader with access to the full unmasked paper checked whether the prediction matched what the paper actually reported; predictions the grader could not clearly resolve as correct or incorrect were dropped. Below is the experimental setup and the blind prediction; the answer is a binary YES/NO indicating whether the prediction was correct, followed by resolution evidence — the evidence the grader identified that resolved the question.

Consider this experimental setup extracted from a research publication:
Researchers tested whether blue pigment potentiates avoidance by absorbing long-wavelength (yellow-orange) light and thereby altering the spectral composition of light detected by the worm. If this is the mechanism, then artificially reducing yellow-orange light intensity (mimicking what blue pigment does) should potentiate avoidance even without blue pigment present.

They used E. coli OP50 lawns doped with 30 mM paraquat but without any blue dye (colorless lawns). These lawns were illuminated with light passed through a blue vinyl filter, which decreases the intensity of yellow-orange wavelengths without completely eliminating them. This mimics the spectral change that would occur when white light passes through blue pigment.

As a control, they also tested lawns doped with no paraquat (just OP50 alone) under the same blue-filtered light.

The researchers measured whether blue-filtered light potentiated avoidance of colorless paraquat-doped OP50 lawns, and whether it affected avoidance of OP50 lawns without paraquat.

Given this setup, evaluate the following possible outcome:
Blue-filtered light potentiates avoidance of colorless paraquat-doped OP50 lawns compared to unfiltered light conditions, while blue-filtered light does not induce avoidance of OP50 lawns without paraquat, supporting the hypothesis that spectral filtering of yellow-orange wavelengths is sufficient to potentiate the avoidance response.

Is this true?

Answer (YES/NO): YES